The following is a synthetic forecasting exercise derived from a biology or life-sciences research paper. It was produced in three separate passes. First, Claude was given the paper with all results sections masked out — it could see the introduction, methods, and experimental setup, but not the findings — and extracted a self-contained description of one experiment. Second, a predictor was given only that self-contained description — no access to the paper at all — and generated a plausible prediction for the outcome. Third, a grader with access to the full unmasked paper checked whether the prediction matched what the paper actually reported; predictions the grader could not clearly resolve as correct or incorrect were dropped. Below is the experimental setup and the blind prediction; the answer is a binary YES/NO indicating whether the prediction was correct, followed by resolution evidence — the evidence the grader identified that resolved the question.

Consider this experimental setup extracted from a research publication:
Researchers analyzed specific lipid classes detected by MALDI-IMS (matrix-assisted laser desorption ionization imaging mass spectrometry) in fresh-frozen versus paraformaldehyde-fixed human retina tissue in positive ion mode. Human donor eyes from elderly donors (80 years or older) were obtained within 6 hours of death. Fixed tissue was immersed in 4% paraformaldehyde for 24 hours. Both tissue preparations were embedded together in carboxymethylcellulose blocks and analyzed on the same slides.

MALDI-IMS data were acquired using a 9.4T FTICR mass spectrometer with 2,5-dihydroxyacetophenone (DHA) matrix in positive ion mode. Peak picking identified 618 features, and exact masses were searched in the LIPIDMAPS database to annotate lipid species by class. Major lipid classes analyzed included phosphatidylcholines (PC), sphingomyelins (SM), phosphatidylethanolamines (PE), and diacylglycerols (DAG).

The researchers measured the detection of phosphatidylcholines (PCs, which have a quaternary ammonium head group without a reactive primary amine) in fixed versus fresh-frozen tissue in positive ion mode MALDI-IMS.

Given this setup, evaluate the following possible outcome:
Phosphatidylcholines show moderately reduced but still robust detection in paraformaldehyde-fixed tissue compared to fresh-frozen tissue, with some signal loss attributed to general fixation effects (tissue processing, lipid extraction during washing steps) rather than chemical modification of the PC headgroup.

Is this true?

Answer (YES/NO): NO